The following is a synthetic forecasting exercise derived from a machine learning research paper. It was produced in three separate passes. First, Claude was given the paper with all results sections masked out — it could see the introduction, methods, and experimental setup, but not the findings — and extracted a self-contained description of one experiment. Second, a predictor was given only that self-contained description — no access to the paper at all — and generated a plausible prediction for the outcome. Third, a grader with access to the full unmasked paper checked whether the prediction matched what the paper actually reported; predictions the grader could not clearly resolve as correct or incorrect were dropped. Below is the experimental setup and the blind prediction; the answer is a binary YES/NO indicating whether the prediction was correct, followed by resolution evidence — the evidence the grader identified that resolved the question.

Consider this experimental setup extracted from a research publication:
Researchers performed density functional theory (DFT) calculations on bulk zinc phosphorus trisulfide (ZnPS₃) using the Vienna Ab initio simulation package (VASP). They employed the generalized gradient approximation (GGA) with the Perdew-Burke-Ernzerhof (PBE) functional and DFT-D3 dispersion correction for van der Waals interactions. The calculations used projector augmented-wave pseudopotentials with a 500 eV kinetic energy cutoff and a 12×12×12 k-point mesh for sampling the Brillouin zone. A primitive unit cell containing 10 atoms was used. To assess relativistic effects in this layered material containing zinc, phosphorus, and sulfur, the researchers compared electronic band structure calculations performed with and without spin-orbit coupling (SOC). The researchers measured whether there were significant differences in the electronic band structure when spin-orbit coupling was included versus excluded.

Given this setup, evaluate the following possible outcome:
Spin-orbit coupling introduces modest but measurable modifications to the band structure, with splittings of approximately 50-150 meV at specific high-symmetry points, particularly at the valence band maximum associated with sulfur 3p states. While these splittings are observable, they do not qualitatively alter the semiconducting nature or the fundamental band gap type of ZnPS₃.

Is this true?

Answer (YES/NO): NO